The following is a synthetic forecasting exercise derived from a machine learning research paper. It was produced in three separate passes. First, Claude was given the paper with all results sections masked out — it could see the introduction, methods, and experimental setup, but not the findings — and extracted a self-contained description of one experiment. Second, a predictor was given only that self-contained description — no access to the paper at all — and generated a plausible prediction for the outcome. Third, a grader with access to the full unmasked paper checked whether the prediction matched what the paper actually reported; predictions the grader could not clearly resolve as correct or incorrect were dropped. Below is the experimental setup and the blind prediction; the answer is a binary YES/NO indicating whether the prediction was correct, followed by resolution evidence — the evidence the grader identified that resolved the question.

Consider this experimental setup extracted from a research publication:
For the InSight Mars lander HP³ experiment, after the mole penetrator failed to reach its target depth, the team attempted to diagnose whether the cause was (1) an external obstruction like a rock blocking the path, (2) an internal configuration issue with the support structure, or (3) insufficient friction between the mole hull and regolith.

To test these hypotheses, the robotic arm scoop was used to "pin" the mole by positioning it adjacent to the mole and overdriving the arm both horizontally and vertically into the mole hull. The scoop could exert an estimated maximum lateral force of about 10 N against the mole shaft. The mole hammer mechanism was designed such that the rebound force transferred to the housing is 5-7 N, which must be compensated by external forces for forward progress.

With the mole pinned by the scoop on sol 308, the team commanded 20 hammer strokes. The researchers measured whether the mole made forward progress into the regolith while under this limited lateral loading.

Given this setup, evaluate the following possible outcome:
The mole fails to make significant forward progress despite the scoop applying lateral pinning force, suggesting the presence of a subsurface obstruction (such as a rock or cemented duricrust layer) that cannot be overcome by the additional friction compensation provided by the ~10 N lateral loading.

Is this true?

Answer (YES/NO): NO